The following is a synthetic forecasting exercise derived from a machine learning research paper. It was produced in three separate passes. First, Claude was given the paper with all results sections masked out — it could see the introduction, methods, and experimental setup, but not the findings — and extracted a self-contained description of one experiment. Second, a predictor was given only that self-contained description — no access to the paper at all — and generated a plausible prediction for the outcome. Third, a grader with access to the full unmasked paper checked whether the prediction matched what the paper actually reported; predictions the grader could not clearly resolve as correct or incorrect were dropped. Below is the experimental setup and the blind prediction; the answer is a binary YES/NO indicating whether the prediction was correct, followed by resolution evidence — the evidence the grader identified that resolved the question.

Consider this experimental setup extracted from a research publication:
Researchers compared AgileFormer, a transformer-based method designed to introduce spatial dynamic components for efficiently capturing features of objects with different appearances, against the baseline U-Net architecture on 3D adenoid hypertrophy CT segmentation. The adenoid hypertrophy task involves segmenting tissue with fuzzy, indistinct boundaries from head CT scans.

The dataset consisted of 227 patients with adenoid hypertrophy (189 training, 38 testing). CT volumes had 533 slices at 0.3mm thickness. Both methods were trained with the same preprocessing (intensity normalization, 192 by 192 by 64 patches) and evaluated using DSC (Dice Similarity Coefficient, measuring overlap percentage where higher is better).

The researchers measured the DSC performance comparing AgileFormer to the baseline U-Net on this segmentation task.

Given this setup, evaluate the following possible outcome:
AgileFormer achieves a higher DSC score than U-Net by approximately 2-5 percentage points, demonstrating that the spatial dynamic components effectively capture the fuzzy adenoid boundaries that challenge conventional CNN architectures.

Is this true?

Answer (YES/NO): NO